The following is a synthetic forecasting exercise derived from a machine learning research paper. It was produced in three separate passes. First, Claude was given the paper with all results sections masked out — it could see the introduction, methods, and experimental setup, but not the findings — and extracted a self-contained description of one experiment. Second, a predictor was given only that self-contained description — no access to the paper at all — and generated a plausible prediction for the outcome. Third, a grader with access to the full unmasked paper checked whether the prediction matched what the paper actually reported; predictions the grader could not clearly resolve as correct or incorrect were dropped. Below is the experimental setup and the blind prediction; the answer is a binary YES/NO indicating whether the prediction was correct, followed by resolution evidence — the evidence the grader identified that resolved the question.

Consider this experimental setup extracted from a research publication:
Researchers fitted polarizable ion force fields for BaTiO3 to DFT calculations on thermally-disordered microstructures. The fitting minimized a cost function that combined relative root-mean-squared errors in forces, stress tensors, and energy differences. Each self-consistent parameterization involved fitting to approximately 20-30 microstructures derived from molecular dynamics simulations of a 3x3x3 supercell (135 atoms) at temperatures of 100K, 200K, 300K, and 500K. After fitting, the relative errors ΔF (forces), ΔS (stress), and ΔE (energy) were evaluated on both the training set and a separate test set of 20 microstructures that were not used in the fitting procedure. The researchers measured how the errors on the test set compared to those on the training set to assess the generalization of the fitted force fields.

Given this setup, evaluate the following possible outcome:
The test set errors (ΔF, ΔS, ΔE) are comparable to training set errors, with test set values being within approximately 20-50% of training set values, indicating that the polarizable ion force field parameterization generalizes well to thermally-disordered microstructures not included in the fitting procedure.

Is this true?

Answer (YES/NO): NO